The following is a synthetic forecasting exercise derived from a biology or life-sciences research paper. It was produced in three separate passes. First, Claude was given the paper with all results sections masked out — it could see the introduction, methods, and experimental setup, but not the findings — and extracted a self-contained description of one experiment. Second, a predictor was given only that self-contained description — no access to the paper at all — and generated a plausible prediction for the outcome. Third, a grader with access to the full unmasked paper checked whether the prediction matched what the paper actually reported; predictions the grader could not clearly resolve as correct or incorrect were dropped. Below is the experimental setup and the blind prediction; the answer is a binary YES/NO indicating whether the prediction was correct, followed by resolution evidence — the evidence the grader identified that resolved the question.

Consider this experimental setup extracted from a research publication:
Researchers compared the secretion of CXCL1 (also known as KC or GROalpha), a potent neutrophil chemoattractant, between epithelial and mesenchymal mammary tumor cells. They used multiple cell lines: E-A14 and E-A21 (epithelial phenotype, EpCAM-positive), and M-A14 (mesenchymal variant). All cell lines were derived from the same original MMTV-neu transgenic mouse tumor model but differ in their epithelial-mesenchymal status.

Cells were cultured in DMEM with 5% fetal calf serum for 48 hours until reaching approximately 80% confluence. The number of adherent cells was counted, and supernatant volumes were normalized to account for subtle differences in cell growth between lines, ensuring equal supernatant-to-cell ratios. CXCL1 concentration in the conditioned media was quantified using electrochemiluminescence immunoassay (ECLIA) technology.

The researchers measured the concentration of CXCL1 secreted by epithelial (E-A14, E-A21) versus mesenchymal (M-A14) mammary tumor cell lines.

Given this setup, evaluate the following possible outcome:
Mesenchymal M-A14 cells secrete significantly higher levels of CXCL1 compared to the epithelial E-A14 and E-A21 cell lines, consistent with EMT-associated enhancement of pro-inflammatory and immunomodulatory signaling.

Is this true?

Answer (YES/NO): NO